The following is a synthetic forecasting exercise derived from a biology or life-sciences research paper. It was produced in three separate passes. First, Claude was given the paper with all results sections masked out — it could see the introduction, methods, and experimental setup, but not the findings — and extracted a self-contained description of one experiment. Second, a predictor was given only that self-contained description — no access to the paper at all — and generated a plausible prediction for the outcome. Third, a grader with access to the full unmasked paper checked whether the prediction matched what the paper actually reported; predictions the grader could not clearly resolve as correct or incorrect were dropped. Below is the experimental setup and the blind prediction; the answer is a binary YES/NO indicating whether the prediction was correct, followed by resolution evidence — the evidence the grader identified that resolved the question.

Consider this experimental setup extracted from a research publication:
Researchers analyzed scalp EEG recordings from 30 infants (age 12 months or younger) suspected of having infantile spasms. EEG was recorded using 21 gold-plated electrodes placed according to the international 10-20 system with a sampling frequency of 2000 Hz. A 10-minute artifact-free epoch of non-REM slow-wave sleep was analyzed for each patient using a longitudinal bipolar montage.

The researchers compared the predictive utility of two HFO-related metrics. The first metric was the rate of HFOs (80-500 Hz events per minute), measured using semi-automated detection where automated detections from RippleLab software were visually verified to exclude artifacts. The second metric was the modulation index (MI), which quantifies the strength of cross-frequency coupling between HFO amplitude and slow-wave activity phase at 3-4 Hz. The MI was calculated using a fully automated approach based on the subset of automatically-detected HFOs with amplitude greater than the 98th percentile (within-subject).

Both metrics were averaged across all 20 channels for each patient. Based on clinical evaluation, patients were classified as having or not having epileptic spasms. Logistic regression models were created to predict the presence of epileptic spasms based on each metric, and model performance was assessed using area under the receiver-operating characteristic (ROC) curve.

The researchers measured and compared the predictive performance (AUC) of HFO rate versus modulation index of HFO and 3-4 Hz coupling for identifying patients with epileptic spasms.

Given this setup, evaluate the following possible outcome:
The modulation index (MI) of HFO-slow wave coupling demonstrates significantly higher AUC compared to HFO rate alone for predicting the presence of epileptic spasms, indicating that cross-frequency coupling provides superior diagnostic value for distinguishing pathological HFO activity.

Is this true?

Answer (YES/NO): NO